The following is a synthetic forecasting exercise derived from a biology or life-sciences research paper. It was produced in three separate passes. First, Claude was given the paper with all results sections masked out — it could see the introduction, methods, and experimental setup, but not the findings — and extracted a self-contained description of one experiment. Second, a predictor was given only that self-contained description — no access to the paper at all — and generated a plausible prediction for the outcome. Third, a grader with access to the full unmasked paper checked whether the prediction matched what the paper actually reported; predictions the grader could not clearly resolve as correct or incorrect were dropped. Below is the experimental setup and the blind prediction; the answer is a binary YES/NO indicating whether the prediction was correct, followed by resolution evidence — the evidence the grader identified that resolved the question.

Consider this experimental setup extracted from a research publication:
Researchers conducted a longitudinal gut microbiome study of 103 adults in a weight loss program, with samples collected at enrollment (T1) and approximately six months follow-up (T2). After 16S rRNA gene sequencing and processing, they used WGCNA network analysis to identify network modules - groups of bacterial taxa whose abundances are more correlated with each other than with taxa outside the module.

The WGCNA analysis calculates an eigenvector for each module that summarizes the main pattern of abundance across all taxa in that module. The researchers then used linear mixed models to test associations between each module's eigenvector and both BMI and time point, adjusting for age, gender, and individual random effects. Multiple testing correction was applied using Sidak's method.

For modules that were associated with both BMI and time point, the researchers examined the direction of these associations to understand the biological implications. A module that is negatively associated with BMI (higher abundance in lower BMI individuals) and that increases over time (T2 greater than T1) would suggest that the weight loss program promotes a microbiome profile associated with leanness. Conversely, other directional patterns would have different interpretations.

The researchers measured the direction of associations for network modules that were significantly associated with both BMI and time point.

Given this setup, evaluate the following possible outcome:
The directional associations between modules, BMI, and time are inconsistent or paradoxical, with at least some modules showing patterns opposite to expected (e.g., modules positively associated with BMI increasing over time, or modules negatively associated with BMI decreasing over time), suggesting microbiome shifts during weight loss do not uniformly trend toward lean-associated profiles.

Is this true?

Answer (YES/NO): YES